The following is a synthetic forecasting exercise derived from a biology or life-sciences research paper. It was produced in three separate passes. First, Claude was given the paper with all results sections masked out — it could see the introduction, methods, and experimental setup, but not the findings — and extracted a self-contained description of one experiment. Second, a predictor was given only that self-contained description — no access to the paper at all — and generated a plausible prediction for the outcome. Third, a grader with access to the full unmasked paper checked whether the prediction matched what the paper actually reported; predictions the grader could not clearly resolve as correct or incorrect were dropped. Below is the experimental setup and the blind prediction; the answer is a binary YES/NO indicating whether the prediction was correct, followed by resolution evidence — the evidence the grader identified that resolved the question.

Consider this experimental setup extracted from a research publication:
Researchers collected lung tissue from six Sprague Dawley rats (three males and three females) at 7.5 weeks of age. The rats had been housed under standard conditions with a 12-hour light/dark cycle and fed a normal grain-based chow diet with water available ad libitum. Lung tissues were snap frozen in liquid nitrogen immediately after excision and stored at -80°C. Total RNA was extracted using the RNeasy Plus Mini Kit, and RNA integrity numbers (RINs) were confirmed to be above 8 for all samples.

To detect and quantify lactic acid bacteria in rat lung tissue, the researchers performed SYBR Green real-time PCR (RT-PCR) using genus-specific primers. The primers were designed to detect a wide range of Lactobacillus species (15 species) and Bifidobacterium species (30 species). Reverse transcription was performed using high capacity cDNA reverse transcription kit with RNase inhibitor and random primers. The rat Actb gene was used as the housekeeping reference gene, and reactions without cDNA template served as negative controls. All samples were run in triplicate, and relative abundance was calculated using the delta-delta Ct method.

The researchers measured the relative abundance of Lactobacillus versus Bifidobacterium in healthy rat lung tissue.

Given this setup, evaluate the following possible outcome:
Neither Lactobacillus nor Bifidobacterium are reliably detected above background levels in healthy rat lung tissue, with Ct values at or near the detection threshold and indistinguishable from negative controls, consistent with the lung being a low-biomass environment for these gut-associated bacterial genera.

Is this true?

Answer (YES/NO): NO